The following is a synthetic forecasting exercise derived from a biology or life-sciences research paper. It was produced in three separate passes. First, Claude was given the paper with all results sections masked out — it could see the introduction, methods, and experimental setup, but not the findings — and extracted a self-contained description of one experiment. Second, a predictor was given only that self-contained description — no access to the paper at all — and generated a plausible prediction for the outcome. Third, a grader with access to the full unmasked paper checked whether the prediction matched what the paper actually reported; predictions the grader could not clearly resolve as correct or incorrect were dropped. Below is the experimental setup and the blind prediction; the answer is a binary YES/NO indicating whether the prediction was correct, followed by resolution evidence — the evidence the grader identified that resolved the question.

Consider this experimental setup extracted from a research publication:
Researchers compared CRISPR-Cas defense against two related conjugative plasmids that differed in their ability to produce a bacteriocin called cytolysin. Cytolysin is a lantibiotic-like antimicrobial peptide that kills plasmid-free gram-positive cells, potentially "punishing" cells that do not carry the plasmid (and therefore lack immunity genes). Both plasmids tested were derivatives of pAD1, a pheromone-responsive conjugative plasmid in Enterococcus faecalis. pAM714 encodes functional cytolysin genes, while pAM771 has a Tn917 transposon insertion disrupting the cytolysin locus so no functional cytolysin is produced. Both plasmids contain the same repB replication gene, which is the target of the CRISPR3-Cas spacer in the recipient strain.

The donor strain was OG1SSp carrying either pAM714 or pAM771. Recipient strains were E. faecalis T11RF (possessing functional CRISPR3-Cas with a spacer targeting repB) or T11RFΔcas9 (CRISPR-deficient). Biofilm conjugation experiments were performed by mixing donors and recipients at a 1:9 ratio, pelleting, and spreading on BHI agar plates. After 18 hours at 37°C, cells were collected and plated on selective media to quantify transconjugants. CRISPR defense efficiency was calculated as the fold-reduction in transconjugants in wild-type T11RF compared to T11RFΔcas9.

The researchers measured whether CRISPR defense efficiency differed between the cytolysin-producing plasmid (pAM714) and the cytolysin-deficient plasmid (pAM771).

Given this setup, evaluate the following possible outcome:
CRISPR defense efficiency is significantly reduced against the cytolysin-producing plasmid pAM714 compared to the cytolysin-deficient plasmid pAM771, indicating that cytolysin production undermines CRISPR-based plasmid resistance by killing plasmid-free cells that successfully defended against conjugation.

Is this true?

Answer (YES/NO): NO